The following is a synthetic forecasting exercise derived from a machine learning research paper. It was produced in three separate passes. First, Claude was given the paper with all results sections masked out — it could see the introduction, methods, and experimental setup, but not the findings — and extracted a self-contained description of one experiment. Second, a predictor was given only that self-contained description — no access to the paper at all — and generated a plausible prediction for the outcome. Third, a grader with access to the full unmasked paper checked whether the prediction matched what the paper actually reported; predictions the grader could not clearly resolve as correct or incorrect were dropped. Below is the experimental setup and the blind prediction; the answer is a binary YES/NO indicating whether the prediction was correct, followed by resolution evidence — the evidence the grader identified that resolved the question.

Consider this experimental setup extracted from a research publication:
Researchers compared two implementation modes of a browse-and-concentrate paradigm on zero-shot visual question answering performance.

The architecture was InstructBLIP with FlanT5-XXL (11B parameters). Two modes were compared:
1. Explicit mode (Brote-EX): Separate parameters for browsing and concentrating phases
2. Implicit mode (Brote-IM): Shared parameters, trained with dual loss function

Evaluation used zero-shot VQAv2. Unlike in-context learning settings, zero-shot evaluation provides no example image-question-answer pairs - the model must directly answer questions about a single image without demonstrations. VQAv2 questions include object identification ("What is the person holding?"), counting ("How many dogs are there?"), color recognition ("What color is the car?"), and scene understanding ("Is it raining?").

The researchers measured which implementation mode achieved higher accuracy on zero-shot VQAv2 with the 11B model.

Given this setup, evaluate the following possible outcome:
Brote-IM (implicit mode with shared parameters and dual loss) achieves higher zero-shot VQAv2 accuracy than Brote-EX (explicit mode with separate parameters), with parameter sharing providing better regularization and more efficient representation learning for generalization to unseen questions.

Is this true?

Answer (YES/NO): YES